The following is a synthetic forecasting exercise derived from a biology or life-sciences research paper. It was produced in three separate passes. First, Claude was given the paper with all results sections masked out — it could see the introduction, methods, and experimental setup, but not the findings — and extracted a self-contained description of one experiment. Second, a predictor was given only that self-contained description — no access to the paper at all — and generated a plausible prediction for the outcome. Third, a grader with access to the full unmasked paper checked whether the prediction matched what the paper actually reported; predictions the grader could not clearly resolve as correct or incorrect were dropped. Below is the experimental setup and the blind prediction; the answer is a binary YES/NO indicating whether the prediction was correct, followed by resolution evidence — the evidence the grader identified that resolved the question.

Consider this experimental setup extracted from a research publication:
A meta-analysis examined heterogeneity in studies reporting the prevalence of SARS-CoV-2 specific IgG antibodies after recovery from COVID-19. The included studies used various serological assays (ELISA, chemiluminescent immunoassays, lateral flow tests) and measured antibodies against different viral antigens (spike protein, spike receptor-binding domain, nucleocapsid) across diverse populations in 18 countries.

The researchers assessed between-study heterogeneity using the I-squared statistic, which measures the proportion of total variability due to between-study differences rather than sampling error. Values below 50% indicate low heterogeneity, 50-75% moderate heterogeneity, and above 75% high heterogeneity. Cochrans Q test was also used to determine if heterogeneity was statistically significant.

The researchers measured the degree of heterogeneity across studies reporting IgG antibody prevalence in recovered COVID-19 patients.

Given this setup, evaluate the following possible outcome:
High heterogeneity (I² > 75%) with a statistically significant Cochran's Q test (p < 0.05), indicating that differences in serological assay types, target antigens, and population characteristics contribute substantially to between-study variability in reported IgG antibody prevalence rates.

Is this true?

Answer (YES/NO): NO